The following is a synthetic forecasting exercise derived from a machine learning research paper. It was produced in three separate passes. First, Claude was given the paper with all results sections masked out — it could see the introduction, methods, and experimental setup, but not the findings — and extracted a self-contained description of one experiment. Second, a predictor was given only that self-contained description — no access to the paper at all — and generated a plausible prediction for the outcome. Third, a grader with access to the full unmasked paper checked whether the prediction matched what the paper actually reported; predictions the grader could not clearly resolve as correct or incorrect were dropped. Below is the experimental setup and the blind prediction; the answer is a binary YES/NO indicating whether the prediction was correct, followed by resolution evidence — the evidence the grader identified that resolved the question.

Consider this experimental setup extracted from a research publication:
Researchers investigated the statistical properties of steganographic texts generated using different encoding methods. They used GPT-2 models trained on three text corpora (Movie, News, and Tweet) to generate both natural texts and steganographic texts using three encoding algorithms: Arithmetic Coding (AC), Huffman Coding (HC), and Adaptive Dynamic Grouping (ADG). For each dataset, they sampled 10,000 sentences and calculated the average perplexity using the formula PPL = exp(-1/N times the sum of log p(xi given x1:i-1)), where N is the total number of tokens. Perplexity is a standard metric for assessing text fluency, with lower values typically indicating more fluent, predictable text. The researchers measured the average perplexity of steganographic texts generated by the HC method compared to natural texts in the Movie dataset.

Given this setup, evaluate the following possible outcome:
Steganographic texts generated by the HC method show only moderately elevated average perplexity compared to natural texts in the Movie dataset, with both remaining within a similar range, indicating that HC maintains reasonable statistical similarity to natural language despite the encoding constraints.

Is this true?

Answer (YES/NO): NO